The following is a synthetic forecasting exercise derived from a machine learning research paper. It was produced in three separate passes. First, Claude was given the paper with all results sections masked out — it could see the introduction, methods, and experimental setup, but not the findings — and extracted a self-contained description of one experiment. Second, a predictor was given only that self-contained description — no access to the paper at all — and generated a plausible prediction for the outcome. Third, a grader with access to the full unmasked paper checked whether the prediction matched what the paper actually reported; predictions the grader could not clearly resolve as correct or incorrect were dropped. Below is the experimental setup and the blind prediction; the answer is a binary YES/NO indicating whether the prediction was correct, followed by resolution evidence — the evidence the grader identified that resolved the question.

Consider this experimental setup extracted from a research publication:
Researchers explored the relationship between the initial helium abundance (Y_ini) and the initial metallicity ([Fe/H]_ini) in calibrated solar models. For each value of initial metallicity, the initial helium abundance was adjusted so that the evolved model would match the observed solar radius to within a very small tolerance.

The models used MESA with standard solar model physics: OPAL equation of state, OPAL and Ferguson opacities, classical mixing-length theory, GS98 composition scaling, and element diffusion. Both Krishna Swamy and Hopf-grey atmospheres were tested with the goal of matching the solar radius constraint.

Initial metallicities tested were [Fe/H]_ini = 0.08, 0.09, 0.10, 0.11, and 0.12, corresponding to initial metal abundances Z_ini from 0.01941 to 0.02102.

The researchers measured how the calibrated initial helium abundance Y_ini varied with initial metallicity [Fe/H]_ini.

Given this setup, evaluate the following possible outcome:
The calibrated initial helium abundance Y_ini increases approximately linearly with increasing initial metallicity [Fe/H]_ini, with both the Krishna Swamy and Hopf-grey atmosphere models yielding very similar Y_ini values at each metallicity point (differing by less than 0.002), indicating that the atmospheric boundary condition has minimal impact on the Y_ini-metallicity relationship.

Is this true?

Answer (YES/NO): YES